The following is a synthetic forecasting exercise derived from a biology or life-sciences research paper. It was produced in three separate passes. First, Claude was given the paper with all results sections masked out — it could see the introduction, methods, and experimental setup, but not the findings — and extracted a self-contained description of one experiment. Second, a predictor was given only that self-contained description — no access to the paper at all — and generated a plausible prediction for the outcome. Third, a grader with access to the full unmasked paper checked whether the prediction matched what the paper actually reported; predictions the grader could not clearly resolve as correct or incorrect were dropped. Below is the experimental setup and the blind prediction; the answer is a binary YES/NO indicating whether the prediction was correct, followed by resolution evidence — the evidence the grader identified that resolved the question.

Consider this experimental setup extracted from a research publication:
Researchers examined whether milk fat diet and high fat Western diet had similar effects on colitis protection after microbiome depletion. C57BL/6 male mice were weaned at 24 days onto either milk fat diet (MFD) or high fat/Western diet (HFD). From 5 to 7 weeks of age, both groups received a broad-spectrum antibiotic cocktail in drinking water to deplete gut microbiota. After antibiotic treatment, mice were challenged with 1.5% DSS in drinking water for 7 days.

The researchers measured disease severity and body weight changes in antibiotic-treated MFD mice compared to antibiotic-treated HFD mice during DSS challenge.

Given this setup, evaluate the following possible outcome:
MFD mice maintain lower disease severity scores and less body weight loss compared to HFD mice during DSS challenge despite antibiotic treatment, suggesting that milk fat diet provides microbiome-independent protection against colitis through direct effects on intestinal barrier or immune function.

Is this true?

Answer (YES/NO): NO